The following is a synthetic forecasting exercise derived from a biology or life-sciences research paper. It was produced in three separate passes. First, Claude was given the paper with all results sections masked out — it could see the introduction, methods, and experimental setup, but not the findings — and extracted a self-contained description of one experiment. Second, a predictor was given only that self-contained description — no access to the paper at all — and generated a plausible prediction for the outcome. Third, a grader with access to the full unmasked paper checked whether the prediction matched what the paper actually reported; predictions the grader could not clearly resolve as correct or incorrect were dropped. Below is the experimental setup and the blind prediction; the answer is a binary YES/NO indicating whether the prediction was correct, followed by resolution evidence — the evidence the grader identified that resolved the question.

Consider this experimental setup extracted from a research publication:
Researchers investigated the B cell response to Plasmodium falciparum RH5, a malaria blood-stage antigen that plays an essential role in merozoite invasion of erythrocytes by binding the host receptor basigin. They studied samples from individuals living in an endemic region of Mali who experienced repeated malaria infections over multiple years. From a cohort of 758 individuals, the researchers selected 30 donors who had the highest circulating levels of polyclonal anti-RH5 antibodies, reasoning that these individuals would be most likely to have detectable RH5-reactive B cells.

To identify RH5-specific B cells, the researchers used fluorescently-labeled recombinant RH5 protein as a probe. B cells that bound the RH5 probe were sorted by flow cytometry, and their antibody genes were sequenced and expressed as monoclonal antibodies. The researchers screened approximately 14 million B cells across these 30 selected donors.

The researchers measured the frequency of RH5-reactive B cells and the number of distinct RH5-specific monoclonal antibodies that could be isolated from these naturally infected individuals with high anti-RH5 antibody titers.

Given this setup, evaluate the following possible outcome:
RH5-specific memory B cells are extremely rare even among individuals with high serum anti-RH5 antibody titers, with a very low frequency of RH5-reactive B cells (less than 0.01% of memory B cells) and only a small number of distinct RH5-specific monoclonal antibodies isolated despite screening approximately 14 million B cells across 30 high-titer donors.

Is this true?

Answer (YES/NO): YES